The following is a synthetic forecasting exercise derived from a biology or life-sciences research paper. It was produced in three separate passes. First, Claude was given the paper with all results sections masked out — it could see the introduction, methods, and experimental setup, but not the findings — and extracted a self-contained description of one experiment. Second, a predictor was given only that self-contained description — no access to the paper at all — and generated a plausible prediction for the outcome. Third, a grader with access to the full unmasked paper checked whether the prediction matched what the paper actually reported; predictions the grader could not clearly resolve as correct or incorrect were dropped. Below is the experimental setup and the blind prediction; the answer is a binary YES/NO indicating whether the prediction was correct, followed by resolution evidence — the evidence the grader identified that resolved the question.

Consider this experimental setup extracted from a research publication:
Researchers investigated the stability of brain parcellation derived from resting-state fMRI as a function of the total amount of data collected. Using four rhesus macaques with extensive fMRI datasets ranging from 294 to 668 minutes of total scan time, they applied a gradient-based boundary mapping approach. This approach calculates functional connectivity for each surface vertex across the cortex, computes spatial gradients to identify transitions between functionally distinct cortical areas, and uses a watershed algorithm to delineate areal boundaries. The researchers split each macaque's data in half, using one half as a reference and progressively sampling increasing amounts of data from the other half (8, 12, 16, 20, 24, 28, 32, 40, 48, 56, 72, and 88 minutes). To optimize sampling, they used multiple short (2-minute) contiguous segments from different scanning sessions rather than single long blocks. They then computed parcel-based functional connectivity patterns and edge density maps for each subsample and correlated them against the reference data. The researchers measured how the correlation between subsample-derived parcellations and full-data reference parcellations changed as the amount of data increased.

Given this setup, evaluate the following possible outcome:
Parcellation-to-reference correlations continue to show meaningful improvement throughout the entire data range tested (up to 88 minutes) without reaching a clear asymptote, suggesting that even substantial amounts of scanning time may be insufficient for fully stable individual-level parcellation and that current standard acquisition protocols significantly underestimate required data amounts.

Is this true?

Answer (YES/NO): NO